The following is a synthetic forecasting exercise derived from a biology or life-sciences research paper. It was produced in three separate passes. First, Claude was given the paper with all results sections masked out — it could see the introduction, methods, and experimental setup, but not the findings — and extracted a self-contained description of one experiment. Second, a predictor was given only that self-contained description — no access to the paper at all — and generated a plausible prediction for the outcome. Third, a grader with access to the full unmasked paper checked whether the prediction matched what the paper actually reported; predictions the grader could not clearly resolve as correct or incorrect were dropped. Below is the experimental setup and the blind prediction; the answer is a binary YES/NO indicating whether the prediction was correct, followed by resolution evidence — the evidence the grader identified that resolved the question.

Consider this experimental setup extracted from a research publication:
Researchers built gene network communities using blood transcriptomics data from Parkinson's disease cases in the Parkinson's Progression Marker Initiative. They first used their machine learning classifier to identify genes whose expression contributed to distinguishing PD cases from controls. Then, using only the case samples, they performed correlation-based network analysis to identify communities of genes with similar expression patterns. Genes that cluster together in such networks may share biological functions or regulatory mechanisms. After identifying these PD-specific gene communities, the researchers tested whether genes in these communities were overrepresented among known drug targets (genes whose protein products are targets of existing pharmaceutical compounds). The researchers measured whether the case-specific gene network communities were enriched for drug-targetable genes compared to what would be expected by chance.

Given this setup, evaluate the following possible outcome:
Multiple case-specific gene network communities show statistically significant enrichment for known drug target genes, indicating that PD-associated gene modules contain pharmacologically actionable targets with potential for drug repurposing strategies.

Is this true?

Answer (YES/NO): NO